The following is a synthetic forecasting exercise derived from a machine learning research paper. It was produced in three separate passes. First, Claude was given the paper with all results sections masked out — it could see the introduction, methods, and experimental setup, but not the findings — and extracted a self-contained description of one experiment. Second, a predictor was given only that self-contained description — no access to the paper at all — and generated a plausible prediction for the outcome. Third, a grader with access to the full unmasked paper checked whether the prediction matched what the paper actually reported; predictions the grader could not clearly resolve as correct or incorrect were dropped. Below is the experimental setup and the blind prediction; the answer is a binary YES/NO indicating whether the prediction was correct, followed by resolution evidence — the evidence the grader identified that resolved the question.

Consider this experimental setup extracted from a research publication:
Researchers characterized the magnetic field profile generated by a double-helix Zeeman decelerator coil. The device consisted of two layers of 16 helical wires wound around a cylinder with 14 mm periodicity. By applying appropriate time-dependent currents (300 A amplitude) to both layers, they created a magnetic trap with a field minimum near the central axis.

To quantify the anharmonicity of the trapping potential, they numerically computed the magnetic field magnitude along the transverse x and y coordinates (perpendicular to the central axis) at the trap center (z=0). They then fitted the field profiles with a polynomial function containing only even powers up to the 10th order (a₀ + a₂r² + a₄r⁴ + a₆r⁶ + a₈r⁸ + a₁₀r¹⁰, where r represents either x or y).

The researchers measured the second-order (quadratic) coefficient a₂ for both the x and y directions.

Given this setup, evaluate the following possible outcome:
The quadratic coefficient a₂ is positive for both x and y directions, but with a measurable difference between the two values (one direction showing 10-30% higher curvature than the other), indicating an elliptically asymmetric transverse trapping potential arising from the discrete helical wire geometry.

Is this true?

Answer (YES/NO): NO